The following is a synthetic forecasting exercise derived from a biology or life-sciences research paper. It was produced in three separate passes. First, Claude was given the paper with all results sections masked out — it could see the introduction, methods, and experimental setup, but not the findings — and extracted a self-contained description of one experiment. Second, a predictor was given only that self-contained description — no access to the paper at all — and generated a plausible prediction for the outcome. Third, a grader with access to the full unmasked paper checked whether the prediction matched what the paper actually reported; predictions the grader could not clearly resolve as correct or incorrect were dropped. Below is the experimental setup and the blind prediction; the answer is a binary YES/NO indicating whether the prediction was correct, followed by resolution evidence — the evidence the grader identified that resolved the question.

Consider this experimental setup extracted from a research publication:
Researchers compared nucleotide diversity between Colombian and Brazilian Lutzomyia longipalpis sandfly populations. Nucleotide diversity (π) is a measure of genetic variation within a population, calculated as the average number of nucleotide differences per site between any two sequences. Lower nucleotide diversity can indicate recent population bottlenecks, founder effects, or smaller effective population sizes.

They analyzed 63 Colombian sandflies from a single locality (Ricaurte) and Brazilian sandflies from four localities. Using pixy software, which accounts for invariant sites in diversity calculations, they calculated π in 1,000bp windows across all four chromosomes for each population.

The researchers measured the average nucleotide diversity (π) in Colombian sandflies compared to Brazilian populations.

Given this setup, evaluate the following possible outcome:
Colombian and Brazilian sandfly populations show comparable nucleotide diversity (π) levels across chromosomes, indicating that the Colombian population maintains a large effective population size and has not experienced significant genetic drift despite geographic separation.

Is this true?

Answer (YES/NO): NO